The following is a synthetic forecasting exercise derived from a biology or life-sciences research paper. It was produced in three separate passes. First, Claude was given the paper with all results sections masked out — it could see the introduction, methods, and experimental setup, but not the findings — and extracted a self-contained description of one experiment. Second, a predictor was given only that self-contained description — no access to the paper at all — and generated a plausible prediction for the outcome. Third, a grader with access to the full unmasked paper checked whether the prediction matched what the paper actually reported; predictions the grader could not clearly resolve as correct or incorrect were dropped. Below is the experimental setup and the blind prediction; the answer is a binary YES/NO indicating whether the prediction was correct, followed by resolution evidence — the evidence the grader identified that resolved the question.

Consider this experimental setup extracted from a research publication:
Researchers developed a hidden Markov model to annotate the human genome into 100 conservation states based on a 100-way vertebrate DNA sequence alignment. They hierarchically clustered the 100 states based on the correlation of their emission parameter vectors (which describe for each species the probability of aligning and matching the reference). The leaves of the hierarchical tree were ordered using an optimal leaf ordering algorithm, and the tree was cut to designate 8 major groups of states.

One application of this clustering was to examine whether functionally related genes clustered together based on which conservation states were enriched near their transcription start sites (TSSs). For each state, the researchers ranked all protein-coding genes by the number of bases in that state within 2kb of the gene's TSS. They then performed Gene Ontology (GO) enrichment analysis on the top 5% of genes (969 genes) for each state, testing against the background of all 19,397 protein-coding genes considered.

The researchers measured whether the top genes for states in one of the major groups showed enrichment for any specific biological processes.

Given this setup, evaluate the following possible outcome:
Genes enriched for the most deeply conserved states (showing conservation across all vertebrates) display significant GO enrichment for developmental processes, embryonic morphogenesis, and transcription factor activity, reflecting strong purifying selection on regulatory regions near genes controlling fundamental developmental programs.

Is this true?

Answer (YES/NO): NO